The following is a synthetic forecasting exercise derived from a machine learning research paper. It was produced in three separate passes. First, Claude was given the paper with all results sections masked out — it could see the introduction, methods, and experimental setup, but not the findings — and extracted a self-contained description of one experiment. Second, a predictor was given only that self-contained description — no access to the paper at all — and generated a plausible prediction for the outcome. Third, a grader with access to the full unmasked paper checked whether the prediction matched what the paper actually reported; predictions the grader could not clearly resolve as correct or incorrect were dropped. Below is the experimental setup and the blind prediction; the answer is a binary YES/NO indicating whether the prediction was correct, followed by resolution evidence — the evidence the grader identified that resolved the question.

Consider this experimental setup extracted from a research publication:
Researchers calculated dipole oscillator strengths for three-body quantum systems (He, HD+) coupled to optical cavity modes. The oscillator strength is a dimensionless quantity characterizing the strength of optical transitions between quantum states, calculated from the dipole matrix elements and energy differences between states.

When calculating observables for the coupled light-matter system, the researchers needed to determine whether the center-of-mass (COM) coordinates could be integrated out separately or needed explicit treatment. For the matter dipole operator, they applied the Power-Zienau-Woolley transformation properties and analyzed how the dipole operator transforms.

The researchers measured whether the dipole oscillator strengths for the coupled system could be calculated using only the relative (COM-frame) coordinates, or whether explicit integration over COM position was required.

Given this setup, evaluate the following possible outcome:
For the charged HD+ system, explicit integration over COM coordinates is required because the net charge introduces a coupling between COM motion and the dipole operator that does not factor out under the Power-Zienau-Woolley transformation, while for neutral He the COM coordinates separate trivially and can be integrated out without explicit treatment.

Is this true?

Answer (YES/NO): NO